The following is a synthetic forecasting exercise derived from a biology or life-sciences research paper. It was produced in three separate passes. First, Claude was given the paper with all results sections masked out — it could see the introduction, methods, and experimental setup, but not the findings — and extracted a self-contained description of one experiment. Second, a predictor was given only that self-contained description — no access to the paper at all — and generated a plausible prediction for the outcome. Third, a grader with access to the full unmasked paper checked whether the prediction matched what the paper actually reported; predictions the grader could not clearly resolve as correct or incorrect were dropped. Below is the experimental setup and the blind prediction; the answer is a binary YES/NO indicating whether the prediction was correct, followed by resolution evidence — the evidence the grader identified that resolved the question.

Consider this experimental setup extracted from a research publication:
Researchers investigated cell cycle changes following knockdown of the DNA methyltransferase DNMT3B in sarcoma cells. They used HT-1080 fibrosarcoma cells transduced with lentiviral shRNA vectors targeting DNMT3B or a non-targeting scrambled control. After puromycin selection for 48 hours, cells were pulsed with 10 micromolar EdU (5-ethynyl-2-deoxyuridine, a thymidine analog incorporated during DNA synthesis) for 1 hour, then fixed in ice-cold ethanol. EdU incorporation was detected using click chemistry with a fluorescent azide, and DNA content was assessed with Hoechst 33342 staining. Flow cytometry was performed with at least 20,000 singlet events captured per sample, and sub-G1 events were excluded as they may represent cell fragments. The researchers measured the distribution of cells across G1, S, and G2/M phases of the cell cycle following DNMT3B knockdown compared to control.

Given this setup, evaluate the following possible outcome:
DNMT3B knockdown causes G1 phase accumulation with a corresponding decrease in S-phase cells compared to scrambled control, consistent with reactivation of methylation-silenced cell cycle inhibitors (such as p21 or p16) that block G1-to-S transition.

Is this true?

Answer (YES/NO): YES